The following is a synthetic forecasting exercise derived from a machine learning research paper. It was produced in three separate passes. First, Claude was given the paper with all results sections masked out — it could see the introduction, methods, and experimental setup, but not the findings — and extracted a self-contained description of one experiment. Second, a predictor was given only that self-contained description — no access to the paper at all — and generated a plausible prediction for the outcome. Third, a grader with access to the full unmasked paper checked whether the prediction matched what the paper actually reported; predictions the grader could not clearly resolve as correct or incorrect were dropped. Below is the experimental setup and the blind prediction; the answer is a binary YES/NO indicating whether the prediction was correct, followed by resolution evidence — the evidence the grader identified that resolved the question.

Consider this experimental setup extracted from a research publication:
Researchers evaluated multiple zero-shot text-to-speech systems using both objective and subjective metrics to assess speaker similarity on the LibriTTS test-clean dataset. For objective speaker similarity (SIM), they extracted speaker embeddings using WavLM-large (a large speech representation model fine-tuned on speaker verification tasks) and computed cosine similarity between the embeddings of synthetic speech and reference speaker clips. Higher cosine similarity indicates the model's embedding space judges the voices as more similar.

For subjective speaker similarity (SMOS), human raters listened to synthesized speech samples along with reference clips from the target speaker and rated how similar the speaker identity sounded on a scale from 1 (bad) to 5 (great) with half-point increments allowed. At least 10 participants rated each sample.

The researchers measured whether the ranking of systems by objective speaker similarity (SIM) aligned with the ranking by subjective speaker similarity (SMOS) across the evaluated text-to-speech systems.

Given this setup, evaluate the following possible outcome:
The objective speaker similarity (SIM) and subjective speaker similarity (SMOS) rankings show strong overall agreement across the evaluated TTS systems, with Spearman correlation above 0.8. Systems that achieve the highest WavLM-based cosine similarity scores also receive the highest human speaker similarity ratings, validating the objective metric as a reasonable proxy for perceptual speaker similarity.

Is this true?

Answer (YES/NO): YES